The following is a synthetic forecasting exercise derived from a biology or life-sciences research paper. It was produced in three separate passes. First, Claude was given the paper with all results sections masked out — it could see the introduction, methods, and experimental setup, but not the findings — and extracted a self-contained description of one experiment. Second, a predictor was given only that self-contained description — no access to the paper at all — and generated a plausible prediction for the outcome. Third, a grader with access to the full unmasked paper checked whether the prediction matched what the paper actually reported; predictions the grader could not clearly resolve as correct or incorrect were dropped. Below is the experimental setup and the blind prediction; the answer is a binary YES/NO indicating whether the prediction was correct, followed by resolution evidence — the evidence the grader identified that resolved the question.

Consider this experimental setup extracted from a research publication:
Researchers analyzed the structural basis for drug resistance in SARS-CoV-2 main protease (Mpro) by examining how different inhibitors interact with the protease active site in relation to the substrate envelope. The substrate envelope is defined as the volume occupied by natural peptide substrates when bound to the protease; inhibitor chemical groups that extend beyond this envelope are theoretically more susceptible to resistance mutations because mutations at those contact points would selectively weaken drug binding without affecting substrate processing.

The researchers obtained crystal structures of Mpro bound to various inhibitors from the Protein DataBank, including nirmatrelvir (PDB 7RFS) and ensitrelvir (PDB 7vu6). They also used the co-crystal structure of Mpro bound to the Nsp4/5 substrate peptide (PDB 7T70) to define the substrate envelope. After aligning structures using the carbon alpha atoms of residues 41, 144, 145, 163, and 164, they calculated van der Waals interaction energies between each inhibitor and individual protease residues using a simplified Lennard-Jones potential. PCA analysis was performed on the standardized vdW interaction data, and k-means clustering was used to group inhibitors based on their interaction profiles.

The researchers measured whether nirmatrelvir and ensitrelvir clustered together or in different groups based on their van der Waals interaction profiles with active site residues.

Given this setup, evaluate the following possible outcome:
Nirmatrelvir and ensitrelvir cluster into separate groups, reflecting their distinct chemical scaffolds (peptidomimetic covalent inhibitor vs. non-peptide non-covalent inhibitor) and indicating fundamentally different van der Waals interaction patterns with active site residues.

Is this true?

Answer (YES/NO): YES